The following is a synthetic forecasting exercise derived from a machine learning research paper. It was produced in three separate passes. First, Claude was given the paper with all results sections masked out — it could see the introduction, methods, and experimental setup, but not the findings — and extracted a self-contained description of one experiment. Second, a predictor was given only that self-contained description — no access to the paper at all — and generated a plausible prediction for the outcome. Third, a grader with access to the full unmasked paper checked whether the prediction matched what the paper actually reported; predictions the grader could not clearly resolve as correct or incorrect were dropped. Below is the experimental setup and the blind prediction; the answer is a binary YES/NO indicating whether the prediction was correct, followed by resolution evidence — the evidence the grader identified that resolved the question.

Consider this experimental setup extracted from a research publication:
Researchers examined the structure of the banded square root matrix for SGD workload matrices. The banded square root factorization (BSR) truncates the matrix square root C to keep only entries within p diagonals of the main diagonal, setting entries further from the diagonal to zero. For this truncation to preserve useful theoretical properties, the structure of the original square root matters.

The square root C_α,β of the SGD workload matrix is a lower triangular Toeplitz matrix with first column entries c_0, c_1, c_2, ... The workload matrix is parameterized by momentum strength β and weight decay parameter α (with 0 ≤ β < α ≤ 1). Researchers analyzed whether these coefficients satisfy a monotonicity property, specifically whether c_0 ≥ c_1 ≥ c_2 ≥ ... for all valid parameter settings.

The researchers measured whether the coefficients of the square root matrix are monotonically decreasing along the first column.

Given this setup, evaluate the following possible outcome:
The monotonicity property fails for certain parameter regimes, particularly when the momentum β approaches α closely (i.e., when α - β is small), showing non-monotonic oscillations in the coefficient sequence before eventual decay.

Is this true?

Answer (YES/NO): NO